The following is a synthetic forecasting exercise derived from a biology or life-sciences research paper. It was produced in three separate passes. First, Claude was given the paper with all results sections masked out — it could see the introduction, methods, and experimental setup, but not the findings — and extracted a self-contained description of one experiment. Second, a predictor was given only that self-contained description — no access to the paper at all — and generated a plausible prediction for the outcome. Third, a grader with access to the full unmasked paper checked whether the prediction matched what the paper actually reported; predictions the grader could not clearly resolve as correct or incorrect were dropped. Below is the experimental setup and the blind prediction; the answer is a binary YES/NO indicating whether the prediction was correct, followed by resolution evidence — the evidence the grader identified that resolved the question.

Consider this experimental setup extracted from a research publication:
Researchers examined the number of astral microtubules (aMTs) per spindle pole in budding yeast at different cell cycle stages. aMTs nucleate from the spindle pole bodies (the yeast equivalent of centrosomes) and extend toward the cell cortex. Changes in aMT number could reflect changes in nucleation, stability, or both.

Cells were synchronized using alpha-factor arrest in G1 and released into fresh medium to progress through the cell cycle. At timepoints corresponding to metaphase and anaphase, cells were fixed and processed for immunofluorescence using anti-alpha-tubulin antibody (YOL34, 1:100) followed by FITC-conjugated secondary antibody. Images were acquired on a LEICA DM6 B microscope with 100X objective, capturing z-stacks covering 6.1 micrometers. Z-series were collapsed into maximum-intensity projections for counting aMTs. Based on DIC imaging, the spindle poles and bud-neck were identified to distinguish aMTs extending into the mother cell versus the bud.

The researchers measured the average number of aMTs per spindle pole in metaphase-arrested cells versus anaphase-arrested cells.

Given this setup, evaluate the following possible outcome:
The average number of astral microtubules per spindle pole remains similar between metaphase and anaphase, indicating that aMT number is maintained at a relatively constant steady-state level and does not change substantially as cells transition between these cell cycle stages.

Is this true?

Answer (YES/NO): NO